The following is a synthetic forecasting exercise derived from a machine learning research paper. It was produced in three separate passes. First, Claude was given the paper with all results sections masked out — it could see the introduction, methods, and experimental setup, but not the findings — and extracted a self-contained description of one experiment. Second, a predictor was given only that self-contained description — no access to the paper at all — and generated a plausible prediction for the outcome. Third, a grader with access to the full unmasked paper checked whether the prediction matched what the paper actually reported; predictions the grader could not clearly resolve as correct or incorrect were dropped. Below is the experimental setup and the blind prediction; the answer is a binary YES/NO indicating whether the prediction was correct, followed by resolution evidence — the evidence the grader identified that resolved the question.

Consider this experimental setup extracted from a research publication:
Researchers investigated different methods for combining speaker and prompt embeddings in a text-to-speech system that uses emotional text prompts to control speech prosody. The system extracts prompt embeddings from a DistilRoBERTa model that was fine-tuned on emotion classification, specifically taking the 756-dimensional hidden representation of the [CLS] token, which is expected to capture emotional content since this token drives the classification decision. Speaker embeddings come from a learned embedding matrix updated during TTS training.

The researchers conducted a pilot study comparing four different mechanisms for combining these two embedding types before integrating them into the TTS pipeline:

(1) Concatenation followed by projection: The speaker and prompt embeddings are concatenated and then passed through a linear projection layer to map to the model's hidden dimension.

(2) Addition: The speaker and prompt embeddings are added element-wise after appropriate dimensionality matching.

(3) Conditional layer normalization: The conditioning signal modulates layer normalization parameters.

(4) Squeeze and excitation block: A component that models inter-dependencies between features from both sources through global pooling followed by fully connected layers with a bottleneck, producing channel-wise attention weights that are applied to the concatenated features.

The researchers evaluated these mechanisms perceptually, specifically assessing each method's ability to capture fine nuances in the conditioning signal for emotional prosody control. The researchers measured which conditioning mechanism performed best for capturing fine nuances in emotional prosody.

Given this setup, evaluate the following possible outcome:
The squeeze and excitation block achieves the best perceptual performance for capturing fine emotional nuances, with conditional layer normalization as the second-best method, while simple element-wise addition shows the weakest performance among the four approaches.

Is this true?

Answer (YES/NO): NO